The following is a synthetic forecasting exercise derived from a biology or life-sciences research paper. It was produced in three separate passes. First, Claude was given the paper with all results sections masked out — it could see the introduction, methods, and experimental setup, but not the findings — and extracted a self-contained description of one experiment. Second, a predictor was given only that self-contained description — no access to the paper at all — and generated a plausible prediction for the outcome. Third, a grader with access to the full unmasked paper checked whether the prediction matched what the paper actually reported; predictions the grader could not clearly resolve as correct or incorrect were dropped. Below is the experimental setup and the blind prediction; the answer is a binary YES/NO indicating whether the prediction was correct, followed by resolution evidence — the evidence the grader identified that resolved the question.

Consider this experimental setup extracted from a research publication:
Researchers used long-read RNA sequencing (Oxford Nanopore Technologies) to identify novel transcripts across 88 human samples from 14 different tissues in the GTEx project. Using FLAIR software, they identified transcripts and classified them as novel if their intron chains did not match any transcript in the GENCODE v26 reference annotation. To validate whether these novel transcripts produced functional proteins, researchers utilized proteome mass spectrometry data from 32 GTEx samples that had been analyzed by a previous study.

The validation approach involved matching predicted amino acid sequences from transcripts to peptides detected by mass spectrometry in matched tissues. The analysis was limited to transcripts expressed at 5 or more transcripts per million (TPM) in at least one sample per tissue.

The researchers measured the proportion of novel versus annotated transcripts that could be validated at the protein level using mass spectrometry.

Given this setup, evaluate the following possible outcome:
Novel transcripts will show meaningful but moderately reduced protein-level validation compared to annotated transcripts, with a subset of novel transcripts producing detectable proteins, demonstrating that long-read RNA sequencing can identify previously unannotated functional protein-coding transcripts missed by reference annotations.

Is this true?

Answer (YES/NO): NO